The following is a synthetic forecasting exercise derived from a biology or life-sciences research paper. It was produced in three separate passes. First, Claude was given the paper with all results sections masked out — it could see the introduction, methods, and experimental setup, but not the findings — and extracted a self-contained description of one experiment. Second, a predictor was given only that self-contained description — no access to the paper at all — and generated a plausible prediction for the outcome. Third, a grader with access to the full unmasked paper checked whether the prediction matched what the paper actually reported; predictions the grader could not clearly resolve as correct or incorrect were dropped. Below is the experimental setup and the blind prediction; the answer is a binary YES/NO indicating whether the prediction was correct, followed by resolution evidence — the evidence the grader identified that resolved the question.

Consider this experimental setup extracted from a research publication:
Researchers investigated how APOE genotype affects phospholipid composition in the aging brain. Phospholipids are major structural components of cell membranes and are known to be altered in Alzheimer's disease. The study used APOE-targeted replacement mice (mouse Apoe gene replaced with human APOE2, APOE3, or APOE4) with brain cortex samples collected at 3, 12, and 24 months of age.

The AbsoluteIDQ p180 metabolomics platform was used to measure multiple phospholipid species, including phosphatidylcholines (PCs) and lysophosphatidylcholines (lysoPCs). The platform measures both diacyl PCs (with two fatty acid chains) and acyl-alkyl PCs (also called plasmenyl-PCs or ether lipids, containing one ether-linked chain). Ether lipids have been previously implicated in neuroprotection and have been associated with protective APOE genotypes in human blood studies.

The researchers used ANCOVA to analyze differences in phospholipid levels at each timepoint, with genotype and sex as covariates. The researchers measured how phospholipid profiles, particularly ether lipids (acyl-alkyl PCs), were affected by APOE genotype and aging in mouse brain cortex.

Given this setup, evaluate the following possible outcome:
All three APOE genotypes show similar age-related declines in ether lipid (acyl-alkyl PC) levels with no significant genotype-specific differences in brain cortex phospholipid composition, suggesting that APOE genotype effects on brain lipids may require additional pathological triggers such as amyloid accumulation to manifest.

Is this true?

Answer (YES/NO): NO